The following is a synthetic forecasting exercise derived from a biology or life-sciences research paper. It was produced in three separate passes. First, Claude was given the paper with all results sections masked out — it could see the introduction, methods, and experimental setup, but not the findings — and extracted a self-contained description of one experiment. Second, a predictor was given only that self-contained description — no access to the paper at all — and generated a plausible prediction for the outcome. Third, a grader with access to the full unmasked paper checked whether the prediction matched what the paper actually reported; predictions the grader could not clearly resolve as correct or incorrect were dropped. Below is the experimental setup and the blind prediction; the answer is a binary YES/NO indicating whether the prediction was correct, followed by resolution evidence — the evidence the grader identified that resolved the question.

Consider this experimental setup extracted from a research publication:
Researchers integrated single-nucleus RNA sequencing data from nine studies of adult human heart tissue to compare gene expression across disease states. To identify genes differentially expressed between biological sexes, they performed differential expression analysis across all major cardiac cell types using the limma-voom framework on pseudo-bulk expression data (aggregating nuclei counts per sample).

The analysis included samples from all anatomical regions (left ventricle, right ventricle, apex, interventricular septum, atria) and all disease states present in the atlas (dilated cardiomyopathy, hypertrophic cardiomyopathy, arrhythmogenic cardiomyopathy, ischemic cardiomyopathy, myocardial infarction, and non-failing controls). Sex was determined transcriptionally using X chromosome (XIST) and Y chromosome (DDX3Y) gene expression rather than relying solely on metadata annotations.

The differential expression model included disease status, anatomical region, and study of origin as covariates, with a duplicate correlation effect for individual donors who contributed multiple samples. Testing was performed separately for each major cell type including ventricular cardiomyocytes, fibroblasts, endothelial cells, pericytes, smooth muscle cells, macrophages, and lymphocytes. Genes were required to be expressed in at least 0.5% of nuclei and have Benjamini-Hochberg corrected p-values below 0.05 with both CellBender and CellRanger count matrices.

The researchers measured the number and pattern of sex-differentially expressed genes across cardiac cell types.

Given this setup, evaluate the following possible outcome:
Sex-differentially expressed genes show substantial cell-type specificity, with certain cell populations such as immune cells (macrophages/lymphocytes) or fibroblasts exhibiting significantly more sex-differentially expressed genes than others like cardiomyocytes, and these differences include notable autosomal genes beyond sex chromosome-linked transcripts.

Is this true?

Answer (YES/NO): NO